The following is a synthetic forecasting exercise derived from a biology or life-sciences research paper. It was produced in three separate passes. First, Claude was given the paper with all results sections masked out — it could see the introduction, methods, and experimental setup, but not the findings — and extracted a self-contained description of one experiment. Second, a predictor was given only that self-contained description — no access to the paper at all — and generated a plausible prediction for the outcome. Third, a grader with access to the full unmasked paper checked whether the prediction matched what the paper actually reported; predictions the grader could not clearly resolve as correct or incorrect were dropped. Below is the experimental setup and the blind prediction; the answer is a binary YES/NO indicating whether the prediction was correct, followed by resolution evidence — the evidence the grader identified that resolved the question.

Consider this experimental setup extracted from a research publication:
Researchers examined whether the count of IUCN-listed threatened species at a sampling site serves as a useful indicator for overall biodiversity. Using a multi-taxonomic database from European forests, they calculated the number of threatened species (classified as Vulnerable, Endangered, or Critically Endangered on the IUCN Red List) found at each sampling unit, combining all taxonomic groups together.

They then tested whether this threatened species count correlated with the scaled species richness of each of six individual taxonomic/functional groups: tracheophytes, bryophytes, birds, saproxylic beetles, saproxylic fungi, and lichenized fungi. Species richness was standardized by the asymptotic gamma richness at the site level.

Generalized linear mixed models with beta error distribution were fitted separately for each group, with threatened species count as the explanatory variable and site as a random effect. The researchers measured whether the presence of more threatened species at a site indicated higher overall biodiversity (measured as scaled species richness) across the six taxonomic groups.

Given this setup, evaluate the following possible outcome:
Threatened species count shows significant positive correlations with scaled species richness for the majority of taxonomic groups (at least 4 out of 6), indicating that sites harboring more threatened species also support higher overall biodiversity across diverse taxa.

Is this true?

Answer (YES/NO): NO